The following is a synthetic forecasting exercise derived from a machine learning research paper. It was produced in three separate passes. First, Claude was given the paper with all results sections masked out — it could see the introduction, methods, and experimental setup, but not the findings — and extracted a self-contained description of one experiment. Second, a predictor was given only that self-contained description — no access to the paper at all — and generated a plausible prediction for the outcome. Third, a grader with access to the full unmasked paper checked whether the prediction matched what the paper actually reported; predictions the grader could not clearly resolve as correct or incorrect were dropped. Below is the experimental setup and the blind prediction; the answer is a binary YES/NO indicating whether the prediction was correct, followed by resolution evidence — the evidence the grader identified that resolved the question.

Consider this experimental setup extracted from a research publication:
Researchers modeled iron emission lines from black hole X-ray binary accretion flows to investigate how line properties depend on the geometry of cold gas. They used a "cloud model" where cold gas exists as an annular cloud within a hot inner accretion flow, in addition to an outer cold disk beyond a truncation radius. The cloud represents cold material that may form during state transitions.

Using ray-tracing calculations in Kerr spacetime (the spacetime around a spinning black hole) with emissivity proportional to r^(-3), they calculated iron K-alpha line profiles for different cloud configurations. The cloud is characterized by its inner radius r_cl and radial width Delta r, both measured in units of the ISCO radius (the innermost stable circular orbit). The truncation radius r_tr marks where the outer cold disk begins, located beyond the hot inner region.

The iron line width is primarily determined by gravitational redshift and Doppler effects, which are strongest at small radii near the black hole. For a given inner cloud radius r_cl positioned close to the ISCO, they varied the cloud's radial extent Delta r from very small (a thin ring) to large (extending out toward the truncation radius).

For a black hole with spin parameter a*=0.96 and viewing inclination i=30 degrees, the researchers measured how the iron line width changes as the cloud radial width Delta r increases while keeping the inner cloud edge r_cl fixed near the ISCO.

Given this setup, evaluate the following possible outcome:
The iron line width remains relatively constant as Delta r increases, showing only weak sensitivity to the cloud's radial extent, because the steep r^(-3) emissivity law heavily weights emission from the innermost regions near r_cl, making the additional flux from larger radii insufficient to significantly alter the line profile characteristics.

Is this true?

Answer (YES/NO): YES